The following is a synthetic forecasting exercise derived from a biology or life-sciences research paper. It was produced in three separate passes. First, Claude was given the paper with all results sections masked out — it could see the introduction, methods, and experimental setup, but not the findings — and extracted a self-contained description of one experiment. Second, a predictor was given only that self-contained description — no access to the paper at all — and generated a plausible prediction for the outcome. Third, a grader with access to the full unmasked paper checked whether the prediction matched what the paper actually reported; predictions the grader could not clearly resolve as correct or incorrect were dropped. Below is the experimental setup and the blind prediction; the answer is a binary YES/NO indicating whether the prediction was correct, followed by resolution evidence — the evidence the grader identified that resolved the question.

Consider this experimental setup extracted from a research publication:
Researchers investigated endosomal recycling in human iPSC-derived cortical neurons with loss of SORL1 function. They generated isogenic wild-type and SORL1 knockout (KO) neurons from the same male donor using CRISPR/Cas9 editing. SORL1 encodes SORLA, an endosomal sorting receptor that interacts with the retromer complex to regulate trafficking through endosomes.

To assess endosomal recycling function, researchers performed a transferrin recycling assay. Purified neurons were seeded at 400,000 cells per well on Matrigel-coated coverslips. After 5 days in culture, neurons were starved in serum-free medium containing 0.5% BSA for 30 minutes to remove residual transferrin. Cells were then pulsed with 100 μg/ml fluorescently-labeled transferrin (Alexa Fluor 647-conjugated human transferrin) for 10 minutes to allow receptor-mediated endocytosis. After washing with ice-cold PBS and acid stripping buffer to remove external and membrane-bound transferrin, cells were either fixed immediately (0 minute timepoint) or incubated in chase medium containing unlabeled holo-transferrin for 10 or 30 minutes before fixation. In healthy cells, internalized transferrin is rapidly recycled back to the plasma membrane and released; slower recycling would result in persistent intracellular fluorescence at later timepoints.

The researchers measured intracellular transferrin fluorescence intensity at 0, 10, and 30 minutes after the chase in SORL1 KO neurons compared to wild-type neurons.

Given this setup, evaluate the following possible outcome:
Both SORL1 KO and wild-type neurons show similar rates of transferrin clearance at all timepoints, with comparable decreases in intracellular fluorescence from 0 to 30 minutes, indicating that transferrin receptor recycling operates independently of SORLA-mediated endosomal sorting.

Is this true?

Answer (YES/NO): NO